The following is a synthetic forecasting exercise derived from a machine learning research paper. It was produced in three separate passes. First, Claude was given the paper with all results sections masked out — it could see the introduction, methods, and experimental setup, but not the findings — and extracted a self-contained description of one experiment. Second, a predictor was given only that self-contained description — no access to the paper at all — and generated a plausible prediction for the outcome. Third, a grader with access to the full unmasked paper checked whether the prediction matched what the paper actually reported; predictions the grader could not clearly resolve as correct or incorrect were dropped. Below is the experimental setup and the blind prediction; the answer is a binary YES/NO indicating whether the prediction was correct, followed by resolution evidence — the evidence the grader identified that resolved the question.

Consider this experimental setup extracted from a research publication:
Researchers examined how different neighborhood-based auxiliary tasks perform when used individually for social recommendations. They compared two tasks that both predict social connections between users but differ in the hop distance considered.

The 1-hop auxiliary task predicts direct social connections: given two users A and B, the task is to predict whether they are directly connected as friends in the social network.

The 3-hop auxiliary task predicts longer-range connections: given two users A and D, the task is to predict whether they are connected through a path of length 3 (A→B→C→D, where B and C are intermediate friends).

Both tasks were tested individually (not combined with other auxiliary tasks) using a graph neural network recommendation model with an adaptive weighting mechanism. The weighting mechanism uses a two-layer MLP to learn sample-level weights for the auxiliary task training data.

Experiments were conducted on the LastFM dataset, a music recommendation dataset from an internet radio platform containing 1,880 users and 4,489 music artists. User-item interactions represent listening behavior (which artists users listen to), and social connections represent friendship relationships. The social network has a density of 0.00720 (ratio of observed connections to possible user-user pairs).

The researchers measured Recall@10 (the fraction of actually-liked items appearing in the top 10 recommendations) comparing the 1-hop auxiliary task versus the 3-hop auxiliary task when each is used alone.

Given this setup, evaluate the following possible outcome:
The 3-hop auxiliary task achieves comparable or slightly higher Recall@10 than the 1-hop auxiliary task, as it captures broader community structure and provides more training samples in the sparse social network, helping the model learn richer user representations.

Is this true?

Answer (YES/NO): NO